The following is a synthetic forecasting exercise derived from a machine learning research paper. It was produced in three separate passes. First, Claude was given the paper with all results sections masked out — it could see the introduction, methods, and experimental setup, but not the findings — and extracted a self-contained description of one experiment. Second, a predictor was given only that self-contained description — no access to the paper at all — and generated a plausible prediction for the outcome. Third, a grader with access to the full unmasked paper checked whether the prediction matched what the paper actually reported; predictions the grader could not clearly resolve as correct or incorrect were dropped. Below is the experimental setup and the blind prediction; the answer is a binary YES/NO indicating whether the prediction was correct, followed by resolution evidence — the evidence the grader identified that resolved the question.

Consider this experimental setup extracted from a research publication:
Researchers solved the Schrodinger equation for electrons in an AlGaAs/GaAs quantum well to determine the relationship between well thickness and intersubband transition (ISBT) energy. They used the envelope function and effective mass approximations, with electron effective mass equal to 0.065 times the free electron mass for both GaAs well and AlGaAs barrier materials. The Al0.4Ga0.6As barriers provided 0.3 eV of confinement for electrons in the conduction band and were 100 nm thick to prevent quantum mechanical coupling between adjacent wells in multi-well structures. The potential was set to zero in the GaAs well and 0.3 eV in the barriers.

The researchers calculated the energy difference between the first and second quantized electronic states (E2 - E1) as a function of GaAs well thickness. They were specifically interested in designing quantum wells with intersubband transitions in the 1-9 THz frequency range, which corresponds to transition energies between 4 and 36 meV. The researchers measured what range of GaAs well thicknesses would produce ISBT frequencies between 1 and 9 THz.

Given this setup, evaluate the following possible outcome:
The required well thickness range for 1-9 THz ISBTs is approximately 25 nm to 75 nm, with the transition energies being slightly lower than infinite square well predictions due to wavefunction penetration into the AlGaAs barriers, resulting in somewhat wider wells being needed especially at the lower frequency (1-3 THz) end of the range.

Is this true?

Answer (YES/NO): NO